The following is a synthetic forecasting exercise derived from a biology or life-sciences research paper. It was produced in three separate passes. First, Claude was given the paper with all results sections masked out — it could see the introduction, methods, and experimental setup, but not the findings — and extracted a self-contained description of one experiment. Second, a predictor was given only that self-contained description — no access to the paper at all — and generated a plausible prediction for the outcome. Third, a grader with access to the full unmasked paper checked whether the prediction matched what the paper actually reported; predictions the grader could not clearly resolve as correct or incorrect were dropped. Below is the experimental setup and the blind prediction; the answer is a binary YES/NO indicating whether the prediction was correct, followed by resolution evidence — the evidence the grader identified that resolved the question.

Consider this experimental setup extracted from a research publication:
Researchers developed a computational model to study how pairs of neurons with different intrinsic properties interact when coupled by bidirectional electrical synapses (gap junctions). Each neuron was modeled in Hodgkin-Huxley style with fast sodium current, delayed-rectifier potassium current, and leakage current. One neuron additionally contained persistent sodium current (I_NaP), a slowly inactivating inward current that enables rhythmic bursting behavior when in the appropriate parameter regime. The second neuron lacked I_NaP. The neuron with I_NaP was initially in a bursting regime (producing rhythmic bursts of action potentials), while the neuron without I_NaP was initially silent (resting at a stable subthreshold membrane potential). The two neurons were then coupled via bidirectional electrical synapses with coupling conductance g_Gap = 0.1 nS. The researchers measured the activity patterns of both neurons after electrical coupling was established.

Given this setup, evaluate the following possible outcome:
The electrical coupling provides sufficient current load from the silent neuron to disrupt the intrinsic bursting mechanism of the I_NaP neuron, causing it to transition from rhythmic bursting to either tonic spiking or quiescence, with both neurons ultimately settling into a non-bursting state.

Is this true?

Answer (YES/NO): NO